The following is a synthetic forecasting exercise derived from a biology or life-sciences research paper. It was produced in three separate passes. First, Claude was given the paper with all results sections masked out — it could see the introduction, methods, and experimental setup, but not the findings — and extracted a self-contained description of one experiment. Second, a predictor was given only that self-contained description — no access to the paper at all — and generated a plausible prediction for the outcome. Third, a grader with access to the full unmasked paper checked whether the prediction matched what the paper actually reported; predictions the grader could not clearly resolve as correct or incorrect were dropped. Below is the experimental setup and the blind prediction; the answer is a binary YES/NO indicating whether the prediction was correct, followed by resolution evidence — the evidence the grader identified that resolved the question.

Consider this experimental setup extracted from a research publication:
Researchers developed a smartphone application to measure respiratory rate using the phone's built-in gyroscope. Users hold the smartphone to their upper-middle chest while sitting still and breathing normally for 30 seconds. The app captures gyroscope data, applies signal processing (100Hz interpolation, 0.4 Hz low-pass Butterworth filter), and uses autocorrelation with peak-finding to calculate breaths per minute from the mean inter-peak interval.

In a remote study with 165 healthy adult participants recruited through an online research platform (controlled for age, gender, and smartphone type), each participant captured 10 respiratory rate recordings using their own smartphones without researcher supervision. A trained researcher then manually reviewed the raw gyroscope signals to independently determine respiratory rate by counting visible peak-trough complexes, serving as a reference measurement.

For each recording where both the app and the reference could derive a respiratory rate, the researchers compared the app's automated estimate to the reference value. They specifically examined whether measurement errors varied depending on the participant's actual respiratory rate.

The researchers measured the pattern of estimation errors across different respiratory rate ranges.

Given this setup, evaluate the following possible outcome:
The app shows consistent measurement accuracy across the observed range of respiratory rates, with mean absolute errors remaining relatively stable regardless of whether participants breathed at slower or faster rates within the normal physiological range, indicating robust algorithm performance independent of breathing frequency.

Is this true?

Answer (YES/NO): NO